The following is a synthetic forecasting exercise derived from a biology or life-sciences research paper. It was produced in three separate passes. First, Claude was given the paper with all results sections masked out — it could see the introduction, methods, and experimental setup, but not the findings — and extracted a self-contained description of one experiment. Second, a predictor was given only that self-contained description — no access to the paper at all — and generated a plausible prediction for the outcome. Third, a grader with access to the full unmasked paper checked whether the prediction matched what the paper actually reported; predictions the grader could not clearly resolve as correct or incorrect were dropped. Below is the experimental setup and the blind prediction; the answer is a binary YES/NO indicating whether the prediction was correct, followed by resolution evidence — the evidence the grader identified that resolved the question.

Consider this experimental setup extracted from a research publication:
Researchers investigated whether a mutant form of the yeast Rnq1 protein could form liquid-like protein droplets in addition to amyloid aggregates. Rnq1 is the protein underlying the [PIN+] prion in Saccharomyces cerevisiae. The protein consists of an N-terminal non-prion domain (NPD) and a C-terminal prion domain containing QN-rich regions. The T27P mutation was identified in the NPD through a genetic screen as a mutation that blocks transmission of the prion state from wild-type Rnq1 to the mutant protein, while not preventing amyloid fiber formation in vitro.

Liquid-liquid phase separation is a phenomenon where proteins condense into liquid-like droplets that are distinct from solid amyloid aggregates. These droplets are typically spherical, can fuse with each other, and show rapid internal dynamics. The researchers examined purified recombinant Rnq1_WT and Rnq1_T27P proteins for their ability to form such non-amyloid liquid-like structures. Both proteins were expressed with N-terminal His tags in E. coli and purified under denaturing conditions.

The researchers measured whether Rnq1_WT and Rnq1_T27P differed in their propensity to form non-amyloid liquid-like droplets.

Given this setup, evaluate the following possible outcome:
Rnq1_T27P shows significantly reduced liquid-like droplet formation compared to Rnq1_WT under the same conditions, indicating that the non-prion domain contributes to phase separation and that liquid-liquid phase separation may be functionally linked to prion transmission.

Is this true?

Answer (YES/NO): NO